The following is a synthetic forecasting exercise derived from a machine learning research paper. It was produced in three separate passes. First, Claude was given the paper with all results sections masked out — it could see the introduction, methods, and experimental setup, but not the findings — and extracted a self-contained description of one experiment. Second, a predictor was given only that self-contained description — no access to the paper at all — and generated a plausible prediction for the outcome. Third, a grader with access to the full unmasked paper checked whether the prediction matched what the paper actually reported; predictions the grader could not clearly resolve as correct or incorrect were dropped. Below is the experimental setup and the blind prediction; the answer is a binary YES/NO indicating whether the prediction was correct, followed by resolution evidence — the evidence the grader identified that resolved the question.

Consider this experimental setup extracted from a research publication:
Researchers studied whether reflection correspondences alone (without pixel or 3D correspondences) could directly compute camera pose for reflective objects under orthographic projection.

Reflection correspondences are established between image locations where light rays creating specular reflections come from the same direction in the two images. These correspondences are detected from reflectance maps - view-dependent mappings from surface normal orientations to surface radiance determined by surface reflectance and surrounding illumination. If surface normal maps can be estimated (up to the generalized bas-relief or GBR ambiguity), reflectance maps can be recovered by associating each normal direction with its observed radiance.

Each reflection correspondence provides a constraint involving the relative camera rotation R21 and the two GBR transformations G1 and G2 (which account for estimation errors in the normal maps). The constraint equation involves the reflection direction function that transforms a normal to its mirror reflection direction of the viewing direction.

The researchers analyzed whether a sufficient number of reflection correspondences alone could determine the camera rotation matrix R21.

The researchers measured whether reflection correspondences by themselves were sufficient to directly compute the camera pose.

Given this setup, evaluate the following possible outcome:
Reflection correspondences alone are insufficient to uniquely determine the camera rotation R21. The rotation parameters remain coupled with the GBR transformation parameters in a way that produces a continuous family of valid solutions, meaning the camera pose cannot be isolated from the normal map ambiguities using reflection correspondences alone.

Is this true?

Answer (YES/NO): YES